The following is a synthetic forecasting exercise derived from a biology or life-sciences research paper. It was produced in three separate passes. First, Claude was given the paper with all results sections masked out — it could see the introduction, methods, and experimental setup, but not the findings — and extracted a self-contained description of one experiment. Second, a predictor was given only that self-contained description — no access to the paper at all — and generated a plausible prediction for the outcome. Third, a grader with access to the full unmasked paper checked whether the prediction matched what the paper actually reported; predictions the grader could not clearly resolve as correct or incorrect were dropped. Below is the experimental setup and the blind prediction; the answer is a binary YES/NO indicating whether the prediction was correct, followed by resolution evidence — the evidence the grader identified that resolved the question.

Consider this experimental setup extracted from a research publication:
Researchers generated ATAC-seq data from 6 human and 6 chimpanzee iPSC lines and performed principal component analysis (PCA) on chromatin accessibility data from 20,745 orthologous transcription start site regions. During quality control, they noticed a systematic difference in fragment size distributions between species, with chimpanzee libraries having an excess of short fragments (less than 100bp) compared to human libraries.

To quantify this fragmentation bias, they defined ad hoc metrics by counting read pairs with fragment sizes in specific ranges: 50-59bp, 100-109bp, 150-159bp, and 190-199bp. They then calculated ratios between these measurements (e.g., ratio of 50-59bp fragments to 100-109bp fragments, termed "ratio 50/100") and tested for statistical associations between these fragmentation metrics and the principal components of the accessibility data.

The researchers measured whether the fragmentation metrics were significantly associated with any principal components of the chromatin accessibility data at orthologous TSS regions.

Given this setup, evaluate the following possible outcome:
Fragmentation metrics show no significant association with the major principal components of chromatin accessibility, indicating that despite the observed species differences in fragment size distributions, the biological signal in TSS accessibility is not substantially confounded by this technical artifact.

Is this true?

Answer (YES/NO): NO